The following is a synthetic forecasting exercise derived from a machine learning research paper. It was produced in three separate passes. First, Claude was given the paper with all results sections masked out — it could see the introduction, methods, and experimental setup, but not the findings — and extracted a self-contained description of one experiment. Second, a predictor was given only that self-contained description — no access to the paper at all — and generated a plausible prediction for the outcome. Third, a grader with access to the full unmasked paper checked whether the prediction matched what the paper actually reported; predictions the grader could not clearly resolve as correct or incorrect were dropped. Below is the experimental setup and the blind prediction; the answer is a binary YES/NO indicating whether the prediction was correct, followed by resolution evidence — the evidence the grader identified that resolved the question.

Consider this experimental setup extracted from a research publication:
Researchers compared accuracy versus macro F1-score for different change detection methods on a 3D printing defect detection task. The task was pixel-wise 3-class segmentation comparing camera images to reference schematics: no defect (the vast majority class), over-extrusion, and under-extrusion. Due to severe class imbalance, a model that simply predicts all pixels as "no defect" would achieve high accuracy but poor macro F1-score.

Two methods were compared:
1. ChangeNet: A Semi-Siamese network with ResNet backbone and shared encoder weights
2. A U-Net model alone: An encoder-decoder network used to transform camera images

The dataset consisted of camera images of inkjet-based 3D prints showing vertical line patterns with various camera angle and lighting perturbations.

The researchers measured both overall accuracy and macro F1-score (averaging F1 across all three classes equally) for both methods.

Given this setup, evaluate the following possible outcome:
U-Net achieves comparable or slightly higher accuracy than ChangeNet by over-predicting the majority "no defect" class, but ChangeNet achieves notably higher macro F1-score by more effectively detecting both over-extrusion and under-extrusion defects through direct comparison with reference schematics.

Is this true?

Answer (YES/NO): NO